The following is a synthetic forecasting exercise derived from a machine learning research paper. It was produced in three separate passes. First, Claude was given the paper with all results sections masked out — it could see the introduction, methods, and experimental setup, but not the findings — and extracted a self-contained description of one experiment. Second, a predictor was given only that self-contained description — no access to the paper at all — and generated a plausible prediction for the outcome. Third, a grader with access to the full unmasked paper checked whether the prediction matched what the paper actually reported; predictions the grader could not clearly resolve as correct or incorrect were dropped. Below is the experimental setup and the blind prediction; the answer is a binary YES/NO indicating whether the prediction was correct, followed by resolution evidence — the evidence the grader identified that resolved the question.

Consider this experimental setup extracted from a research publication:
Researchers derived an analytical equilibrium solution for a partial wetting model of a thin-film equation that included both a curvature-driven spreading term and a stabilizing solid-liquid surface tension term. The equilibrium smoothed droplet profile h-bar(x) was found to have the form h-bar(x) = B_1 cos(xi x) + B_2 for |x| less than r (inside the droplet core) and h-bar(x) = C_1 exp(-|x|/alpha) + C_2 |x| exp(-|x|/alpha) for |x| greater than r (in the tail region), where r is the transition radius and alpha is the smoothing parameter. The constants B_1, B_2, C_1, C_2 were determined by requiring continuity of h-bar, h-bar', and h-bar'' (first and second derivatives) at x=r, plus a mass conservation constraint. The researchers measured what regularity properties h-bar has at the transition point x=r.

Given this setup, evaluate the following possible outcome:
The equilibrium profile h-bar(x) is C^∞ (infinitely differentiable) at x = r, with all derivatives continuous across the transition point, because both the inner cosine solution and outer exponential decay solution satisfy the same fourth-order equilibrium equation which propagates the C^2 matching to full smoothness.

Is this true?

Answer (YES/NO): NO